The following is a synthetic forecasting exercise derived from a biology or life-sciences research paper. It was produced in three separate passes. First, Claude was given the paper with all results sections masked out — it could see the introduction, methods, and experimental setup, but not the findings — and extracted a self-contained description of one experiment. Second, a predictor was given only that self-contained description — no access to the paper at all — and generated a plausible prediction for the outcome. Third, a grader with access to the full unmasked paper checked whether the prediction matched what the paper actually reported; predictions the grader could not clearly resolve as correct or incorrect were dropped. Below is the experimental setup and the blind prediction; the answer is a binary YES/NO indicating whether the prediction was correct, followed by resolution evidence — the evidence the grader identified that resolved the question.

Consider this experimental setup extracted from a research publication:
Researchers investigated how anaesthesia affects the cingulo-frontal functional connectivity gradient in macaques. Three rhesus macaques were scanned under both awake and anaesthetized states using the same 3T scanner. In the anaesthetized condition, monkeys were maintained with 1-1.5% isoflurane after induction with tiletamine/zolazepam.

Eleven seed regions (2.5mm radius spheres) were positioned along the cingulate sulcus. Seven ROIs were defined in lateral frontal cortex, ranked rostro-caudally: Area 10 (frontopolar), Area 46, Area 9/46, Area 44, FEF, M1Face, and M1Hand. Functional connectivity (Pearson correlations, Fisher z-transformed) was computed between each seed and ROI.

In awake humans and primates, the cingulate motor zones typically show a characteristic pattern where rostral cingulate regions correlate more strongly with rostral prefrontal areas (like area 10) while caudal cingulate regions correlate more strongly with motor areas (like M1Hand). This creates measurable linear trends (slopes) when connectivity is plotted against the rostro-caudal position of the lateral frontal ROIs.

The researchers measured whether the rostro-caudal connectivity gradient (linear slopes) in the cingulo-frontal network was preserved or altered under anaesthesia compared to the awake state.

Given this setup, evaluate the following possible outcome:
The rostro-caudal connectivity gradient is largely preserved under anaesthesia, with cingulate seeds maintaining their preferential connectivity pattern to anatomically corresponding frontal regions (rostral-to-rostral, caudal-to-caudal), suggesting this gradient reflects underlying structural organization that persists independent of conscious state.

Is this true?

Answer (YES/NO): NO